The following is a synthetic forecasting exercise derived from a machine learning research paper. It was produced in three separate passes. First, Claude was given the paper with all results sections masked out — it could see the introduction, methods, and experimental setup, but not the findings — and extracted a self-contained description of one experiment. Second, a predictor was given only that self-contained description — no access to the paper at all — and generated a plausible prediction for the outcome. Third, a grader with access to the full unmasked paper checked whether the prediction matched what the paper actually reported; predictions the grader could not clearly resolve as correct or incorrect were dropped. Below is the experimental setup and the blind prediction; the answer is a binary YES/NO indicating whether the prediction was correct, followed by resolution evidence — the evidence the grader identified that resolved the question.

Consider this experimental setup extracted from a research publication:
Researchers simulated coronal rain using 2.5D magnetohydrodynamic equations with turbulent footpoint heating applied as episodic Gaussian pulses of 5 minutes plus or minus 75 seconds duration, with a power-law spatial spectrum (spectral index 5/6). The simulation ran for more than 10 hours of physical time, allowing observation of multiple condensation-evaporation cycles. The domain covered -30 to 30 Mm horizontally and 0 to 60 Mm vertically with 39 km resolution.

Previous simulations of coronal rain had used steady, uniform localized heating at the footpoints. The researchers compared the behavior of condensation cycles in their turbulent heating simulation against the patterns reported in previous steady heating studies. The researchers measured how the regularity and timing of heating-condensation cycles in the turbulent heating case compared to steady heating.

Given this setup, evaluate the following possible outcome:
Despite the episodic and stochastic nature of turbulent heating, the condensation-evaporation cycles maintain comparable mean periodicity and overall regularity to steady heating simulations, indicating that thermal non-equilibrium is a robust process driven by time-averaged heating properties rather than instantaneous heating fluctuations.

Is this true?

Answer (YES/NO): NO